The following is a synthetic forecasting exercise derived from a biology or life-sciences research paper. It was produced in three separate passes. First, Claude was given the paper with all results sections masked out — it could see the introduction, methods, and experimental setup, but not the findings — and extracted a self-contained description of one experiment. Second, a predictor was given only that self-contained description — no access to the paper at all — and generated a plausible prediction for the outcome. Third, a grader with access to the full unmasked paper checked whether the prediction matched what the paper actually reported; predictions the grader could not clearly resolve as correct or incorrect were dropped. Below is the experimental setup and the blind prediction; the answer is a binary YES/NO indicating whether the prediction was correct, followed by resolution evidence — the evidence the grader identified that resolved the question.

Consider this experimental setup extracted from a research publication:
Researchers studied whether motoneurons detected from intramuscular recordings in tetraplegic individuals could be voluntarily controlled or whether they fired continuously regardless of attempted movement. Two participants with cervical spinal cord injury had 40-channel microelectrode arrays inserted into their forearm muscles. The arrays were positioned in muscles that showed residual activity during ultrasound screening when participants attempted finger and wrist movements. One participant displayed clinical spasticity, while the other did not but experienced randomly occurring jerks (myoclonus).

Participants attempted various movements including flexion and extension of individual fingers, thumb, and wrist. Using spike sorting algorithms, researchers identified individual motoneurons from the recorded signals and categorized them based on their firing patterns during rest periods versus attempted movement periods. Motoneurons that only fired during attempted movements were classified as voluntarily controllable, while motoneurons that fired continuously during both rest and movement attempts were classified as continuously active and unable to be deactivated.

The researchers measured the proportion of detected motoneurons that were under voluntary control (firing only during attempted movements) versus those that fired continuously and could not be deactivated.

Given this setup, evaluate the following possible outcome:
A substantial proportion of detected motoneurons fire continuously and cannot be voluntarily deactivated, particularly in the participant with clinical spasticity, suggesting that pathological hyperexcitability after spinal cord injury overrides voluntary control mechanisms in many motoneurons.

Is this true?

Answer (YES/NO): NO